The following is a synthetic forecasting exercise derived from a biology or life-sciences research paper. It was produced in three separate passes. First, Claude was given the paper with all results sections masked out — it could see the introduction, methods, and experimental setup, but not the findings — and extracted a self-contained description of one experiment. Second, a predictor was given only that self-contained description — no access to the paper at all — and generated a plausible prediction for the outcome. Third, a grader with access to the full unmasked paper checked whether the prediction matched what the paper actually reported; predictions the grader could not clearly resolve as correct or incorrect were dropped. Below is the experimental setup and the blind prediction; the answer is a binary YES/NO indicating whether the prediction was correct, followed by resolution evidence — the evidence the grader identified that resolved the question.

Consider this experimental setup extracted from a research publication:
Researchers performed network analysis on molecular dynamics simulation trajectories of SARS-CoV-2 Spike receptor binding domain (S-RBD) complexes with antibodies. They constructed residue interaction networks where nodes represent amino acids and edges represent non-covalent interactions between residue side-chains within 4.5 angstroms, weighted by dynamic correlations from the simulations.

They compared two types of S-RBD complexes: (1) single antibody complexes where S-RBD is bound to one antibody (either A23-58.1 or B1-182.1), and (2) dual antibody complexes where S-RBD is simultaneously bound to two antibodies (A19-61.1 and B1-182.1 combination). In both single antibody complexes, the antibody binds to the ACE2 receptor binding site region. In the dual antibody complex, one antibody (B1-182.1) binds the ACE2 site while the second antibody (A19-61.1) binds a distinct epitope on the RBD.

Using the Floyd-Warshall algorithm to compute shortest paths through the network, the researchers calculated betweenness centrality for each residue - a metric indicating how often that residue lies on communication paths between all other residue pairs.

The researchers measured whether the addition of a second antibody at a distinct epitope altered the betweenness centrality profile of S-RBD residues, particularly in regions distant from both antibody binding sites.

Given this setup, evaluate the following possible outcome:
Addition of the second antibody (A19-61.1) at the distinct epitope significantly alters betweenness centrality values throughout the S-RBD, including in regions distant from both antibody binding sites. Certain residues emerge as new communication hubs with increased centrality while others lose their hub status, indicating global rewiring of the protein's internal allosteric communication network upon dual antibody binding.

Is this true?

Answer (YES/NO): NO